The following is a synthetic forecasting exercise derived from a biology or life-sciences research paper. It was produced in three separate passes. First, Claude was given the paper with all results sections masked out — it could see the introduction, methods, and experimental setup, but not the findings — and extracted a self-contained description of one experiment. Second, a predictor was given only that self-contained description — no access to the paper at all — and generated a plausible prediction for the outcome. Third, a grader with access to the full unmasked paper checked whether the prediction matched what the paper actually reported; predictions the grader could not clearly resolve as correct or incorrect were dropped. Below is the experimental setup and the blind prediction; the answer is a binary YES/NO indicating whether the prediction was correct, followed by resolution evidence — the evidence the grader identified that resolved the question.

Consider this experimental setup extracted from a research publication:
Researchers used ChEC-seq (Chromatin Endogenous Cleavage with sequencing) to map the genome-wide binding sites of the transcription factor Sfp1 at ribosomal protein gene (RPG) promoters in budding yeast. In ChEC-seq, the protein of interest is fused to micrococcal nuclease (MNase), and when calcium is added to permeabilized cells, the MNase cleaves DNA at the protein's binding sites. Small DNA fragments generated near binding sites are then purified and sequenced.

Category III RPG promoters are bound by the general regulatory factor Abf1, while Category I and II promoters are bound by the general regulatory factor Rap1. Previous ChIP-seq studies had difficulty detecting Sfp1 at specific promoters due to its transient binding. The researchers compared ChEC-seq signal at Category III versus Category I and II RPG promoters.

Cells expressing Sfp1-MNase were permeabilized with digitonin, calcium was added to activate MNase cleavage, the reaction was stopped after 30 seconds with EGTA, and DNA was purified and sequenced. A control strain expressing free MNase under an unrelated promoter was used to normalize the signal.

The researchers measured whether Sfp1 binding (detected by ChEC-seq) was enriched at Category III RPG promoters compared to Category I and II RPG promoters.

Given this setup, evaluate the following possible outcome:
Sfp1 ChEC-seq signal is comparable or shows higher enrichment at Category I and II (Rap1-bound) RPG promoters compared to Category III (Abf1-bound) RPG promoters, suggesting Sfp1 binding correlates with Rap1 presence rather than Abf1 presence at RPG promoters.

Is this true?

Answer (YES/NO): NO